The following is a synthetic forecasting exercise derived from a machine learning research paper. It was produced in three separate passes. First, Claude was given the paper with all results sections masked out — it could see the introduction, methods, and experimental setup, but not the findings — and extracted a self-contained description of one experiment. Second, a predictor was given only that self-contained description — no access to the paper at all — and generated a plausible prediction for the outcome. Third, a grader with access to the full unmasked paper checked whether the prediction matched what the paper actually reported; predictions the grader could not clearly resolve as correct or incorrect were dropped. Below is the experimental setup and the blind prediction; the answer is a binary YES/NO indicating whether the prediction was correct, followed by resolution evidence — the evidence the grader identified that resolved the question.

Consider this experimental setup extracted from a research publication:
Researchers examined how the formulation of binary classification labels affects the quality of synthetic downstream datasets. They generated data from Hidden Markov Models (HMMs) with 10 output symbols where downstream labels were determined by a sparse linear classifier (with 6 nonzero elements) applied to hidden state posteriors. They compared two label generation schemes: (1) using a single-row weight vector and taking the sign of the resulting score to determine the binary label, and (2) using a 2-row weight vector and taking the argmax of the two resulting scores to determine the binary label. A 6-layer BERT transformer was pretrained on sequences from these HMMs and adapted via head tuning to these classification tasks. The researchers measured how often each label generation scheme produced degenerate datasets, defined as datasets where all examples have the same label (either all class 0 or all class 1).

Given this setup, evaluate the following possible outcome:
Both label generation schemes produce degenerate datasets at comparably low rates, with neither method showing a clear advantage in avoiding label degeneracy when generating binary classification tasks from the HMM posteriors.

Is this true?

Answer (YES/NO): NO